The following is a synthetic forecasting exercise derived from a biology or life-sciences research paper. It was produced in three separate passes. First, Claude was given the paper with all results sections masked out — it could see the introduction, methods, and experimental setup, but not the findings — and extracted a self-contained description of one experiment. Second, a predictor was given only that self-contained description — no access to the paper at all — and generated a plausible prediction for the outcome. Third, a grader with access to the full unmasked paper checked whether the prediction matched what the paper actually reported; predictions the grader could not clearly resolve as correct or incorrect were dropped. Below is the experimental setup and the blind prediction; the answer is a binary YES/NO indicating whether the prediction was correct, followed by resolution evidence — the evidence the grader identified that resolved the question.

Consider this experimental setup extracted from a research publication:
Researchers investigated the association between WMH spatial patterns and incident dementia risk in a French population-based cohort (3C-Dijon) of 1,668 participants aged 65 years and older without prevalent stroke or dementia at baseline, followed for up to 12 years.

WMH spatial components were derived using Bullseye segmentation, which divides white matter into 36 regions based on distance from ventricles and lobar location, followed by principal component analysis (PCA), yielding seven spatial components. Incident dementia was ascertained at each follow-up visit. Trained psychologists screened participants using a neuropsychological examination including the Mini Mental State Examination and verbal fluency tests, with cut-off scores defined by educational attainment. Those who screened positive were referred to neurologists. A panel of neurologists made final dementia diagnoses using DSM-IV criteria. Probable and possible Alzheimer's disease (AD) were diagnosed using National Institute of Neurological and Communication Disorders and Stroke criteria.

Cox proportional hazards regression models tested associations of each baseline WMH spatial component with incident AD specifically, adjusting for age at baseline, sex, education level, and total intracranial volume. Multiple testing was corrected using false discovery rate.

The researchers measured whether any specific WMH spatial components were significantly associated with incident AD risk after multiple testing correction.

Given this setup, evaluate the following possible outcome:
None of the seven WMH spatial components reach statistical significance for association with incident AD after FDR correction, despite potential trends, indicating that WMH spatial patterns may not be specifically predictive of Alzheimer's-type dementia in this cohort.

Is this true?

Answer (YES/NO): YES